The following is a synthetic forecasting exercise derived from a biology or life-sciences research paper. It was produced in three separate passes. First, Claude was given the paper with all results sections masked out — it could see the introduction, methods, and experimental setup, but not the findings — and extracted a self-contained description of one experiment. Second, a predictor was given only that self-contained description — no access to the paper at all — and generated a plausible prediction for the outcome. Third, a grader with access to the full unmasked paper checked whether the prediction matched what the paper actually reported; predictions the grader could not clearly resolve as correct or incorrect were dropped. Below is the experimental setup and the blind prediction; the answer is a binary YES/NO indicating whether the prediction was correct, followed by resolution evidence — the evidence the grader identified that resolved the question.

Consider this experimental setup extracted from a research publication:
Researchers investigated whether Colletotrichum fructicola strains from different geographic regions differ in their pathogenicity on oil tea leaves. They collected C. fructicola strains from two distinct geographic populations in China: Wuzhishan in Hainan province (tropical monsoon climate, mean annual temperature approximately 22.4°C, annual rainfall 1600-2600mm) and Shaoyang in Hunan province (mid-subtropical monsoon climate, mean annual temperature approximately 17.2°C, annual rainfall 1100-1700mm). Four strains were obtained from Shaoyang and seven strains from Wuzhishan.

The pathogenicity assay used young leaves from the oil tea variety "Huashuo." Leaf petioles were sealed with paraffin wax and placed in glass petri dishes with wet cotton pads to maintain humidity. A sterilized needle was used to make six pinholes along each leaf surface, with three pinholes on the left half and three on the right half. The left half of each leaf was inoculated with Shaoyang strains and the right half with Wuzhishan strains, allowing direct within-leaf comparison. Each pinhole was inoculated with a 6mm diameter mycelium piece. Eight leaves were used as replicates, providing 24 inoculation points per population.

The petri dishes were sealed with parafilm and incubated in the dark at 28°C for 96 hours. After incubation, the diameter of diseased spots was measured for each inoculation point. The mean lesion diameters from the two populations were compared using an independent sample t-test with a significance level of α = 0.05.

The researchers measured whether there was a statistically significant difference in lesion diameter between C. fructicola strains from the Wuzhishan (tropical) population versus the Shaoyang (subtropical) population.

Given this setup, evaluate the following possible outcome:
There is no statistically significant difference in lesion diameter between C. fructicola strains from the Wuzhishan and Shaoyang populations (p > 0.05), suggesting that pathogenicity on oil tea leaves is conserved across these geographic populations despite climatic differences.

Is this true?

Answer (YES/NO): NO